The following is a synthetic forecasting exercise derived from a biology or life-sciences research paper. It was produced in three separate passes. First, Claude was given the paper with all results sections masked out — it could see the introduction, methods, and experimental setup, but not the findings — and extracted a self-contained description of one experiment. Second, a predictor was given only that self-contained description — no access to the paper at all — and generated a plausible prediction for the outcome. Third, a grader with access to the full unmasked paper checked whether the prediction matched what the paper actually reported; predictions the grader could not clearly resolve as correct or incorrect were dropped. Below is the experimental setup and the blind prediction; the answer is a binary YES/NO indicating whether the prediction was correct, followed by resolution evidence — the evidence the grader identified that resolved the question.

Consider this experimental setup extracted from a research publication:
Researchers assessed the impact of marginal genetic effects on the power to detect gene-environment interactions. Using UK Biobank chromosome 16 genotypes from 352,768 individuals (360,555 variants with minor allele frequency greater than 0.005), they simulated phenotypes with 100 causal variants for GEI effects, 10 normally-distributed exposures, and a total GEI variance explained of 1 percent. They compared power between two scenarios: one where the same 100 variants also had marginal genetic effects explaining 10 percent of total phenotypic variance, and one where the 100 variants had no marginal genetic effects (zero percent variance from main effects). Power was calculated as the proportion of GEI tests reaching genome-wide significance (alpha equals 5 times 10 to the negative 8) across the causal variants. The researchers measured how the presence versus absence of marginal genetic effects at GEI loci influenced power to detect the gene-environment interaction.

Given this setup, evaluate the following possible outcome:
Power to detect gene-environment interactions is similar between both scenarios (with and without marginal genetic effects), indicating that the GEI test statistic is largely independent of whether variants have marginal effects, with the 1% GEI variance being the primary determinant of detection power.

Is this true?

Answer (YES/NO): YES